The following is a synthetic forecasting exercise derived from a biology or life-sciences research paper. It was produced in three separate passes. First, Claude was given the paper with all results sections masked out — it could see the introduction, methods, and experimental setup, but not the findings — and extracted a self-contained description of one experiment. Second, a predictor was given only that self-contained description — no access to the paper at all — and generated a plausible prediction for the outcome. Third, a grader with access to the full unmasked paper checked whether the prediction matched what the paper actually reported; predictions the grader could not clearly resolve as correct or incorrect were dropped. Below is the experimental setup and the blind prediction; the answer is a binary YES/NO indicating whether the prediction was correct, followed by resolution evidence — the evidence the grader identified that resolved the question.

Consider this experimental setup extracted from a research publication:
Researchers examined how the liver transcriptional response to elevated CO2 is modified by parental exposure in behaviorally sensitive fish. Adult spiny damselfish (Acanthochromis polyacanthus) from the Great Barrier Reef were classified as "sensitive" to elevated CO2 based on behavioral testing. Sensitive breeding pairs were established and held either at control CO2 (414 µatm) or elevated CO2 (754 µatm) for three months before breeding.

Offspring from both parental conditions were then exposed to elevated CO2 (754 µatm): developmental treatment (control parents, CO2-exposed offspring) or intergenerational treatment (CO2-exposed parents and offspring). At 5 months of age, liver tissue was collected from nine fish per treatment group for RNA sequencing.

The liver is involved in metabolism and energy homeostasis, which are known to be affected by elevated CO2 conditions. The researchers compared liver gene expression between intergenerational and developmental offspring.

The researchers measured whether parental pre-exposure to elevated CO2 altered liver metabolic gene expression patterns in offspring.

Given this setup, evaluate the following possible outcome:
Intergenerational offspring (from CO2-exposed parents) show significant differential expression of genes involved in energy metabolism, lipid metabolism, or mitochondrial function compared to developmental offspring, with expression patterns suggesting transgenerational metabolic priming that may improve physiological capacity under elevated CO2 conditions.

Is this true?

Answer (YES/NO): YES